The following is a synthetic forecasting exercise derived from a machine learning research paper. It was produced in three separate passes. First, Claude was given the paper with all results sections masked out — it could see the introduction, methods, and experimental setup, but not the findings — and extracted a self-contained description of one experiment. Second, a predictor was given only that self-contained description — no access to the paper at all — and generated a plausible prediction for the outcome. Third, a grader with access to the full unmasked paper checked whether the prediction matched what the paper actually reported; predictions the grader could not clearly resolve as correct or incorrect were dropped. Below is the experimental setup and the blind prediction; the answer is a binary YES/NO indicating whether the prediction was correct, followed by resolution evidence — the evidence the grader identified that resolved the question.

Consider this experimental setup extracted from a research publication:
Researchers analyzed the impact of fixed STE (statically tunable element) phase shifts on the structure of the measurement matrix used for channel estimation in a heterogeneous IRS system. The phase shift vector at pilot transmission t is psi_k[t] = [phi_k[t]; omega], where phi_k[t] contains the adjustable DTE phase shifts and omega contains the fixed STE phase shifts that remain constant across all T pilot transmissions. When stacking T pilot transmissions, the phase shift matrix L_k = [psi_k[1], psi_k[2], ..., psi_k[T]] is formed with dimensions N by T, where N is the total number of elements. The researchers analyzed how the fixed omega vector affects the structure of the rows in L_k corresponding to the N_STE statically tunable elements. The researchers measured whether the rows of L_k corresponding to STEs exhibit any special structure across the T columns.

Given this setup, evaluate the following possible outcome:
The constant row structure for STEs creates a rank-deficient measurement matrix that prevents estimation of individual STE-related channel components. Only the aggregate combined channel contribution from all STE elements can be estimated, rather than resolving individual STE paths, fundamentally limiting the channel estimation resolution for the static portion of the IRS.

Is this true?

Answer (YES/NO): YES